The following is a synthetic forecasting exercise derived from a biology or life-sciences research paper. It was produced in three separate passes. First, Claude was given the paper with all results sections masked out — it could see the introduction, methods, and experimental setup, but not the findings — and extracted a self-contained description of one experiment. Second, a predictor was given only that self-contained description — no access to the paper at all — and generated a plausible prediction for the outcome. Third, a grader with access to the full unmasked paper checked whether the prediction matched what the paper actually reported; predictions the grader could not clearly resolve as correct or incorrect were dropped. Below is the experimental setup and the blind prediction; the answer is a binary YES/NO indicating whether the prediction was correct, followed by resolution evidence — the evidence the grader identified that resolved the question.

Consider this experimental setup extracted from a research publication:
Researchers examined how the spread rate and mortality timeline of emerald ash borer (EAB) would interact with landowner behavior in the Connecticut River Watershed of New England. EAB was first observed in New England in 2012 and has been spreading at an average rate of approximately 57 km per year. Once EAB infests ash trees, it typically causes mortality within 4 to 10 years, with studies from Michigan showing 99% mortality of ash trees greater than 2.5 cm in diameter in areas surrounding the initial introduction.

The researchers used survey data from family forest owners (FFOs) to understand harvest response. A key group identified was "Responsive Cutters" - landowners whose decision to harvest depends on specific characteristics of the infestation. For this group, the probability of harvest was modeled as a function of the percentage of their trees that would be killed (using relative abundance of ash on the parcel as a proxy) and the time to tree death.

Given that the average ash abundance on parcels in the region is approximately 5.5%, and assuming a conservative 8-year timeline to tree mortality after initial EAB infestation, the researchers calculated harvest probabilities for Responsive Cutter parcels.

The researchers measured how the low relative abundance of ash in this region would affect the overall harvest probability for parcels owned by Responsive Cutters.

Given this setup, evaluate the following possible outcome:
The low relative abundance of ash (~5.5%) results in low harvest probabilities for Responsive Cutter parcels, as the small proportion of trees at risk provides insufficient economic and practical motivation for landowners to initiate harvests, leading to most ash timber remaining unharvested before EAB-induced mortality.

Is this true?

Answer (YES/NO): YES